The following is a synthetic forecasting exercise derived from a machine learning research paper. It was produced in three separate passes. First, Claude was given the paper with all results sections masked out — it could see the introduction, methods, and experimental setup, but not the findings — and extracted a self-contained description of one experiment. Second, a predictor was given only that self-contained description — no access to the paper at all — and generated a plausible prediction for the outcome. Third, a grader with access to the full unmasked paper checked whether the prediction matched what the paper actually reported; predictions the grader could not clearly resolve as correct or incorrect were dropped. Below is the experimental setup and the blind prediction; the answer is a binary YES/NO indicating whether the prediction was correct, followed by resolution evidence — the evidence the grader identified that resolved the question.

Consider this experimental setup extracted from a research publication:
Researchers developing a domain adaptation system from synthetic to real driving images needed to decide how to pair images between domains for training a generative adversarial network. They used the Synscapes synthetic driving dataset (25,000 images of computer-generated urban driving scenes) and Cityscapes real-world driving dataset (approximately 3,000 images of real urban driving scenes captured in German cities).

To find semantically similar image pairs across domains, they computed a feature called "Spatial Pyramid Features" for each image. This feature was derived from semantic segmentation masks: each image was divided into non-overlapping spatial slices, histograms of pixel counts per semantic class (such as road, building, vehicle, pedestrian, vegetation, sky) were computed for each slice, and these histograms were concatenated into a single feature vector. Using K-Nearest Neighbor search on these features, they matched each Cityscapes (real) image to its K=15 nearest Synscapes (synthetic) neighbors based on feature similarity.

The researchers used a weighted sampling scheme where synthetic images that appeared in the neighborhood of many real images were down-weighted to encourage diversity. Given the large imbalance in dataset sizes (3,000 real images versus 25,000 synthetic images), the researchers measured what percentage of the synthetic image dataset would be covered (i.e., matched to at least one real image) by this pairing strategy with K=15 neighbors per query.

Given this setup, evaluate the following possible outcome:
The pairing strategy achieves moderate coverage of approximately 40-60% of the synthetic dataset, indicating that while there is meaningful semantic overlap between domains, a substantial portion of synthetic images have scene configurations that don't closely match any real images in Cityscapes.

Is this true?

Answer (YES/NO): NO